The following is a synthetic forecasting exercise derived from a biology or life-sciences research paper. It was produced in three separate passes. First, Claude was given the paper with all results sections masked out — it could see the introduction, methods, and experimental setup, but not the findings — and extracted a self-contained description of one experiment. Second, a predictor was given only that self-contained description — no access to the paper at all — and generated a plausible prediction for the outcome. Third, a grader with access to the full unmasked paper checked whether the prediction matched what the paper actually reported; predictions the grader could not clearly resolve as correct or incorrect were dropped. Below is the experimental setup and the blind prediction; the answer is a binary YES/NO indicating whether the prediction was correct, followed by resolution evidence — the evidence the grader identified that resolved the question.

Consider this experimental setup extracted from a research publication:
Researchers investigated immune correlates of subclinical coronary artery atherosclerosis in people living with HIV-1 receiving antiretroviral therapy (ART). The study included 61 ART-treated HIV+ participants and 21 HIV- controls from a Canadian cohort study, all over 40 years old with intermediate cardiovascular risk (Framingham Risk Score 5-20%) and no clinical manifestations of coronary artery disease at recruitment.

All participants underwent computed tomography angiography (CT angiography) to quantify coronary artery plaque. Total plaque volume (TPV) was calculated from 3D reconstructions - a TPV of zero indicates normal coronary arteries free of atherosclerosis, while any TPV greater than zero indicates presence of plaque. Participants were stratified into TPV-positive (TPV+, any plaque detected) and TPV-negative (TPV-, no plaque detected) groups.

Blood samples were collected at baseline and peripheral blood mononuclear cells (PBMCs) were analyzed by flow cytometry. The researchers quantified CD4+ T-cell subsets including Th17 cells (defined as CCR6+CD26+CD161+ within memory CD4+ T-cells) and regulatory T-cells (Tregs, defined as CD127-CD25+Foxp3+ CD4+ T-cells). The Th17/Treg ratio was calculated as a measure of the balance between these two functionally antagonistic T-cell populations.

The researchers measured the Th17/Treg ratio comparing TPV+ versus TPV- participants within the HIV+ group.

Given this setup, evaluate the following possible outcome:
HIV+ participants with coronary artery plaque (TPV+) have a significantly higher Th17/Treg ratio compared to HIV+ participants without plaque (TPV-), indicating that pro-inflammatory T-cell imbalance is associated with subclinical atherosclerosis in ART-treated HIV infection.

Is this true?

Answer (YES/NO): NO